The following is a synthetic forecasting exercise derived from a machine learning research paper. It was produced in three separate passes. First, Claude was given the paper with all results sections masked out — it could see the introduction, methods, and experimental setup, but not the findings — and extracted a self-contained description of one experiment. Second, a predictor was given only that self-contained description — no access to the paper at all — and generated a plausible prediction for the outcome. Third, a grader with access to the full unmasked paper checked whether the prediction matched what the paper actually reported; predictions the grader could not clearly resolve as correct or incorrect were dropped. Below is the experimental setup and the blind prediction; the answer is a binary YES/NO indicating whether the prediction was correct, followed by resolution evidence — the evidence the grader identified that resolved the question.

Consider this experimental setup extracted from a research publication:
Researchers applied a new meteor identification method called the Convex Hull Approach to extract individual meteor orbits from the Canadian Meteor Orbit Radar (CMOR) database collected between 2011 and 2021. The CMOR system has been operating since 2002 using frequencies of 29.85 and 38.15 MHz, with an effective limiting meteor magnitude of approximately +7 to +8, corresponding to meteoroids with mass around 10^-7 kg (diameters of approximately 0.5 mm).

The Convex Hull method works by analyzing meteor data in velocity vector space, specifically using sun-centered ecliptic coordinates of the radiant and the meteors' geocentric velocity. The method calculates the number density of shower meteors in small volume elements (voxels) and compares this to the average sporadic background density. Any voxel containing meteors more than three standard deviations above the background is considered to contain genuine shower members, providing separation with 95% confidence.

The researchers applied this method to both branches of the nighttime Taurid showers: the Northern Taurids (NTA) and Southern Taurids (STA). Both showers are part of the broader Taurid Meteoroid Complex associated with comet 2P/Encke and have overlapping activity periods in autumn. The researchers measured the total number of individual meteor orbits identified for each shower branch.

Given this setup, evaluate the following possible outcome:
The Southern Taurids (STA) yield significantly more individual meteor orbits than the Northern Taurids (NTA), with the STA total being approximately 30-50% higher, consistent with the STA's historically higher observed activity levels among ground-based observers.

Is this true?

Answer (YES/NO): NO